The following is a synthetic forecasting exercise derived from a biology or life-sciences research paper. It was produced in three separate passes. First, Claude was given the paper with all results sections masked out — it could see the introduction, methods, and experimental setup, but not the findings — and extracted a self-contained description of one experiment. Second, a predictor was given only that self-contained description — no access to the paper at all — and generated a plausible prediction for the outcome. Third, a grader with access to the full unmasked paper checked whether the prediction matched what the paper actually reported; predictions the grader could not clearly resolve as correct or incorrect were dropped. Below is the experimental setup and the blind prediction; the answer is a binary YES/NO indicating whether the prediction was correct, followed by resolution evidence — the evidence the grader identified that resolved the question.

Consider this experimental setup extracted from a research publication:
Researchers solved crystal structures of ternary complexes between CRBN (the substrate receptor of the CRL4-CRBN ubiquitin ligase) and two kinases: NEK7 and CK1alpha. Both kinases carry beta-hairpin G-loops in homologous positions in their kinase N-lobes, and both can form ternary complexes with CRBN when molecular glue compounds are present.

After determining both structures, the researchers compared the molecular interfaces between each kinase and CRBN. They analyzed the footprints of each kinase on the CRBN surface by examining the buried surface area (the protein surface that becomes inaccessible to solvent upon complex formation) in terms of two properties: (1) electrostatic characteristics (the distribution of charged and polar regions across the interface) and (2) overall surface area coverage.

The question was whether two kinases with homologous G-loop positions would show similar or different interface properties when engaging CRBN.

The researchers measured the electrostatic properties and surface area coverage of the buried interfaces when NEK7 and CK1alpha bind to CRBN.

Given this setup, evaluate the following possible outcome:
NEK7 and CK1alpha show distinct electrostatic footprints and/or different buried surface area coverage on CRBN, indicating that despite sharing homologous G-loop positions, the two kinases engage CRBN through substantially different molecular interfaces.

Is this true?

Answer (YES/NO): YES